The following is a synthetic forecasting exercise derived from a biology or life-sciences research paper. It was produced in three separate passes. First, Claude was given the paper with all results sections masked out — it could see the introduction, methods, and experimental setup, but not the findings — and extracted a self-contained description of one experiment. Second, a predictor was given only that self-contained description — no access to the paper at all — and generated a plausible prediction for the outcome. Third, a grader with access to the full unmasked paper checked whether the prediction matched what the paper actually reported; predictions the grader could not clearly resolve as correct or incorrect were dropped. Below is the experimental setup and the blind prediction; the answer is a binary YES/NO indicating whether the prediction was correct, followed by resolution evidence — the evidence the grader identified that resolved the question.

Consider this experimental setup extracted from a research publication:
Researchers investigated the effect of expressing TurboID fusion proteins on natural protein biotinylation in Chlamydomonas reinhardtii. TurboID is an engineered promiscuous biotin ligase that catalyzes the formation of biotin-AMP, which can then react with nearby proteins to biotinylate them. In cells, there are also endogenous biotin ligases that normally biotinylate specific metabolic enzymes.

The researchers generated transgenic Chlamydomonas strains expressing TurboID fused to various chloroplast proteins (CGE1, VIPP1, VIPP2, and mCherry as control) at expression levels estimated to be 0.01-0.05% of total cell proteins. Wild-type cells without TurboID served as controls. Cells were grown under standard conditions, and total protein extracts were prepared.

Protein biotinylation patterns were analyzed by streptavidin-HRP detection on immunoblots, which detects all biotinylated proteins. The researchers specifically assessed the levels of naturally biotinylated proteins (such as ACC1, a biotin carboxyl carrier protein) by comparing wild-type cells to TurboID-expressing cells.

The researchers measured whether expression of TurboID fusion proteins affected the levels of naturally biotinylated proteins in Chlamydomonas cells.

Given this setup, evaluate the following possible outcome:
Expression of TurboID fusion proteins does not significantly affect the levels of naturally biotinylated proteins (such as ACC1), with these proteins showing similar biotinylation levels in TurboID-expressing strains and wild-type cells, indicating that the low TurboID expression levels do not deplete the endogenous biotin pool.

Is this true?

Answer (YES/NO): NO